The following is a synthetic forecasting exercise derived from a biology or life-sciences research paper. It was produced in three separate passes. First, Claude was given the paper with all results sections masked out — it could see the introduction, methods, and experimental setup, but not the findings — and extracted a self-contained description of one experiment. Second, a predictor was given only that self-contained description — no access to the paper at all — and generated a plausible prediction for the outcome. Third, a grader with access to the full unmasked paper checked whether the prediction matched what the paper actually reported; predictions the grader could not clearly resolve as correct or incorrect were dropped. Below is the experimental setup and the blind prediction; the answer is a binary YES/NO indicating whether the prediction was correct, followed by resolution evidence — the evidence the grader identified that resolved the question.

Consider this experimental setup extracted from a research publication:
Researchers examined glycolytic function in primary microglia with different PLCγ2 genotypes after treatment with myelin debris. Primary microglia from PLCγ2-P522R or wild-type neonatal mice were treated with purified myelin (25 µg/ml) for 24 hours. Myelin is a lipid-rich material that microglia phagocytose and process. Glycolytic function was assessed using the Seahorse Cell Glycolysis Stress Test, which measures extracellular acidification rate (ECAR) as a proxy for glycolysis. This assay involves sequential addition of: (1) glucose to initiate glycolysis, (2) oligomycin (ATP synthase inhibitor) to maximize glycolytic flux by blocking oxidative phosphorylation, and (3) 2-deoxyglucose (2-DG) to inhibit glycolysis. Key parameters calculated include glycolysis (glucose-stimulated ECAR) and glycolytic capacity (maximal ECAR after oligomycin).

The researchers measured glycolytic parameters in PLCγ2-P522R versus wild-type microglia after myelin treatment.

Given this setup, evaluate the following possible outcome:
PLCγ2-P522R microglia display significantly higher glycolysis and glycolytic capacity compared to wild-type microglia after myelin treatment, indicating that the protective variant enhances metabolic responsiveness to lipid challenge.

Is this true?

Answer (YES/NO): NO